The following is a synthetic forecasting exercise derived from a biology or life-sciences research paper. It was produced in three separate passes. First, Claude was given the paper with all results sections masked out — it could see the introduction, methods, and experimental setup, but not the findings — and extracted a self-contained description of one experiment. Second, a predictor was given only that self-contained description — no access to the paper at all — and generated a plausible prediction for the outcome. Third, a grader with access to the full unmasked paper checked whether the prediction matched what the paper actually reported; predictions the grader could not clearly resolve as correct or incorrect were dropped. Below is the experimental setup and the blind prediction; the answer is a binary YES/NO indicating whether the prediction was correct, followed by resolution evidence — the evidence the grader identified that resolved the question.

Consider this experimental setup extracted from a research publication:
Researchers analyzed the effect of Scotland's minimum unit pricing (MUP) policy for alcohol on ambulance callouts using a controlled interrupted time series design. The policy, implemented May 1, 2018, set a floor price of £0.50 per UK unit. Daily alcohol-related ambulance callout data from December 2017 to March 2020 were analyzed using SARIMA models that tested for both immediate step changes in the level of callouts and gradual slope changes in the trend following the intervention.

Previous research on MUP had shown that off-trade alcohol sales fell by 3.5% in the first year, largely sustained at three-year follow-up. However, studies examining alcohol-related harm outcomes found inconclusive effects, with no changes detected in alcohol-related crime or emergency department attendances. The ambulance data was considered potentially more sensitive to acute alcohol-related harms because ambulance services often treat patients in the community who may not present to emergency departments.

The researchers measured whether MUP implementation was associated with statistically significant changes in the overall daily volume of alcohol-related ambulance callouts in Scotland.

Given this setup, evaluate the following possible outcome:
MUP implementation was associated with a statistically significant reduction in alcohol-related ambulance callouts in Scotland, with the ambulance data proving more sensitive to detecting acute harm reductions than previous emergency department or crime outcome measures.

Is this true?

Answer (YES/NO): NO